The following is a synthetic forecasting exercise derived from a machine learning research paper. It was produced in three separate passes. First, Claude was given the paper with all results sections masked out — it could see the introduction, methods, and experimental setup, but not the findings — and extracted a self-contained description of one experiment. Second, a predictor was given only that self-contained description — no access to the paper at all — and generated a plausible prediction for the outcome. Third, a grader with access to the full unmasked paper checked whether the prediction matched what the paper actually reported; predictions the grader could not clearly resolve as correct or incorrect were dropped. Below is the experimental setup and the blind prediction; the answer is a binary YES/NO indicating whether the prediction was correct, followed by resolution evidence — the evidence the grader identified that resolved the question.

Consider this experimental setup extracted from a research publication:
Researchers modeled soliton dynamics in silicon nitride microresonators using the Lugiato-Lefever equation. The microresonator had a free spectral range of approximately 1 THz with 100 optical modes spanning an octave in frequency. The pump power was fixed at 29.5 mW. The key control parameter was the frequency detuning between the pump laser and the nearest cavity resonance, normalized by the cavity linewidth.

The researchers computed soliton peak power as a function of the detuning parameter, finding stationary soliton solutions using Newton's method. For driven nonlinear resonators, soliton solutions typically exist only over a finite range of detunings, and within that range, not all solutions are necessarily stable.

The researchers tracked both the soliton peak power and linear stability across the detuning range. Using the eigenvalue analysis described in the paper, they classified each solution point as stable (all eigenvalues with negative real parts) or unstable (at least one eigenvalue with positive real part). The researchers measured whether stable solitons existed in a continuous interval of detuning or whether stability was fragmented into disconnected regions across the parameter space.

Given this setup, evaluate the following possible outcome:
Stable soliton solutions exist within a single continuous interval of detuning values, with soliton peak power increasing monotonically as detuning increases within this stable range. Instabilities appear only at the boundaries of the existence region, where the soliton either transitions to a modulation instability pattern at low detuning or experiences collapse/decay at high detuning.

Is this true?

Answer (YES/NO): NO